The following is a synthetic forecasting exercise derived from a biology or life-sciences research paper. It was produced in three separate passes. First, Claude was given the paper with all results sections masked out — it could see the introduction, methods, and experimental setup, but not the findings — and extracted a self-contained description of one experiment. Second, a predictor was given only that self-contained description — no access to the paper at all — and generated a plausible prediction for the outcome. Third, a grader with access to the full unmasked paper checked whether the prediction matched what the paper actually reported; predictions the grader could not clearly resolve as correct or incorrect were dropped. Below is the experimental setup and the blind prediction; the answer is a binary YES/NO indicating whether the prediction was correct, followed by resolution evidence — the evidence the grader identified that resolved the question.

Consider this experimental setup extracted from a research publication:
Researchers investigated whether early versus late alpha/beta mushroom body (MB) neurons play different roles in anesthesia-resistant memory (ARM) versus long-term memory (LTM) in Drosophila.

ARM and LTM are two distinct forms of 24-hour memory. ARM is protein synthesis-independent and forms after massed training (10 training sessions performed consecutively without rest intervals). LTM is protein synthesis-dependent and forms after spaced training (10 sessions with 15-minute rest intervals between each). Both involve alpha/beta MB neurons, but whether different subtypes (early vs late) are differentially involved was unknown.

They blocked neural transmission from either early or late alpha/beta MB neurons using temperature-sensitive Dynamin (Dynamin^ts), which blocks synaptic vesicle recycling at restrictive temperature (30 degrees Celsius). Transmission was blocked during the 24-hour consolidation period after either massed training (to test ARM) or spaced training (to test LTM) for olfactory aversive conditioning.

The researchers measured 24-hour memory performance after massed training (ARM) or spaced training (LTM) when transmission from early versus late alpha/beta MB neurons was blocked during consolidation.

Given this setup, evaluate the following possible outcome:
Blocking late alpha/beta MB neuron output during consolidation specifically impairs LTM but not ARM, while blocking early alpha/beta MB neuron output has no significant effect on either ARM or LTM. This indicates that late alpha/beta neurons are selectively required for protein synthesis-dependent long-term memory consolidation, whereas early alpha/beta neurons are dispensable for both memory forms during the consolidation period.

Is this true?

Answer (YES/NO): NO